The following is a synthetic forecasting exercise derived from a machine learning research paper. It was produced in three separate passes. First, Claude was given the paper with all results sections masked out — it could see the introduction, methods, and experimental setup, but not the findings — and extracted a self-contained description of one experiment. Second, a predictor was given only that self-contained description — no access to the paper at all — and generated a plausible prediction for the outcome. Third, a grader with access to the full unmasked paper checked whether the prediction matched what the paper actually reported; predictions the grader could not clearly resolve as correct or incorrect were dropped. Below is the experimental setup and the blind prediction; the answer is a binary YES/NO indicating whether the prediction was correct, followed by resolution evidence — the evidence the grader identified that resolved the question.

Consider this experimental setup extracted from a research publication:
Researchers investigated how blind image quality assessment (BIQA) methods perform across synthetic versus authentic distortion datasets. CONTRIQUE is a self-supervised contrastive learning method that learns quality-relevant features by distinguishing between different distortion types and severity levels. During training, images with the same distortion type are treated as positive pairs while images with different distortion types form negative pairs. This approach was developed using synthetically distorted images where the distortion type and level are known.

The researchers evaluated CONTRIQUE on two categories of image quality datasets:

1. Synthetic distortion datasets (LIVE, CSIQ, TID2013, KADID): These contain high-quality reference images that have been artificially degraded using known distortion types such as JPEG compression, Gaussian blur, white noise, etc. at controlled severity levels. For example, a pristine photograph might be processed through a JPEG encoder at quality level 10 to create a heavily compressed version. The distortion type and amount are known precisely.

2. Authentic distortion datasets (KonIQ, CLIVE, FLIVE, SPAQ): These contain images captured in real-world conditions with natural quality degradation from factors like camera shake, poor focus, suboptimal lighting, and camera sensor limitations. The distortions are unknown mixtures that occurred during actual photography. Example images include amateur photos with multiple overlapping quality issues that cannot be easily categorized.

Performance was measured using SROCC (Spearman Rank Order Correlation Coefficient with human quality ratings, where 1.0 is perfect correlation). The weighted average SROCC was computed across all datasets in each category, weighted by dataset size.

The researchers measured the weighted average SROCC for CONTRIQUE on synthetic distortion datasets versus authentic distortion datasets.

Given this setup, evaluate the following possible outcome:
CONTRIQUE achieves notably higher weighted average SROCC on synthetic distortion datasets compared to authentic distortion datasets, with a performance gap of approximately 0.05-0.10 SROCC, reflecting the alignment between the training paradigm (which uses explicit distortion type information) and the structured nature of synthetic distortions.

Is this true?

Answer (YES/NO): NO